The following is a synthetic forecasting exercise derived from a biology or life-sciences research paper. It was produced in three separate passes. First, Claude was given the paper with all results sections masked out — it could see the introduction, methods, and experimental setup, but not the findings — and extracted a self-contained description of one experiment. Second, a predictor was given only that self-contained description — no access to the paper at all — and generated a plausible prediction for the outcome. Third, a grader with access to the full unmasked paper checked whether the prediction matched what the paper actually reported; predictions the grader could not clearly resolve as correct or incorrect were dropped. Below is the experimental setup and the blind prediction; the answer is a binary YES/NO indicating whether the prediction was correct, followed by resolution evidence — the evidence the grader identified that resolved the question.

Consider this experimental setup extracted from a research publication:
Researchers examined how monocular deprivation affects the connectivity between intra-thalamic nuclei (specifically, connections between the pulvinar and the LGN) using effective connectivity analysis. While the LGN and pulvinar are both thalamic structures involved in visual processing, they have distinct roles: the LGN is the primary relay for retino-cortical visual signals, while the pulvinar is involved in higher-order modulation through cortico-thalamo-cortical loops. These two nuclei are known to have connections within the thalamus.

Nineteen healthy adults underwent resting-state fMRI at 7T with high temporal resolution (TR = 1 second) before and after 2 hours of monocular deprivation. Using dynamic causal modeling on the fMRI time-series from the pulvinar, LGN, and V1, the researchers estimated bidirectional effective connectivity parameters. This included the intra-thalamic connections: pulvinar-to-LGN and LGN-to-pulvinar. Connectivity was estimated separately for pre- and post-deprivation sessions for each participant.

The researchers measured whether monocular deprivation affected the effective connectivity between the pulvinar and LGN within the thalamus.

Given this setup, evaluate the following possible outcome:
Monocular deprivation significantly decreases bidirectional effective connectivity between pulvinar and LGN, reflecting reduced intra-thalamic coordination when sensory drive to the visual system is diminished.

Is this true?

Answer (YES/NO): NO